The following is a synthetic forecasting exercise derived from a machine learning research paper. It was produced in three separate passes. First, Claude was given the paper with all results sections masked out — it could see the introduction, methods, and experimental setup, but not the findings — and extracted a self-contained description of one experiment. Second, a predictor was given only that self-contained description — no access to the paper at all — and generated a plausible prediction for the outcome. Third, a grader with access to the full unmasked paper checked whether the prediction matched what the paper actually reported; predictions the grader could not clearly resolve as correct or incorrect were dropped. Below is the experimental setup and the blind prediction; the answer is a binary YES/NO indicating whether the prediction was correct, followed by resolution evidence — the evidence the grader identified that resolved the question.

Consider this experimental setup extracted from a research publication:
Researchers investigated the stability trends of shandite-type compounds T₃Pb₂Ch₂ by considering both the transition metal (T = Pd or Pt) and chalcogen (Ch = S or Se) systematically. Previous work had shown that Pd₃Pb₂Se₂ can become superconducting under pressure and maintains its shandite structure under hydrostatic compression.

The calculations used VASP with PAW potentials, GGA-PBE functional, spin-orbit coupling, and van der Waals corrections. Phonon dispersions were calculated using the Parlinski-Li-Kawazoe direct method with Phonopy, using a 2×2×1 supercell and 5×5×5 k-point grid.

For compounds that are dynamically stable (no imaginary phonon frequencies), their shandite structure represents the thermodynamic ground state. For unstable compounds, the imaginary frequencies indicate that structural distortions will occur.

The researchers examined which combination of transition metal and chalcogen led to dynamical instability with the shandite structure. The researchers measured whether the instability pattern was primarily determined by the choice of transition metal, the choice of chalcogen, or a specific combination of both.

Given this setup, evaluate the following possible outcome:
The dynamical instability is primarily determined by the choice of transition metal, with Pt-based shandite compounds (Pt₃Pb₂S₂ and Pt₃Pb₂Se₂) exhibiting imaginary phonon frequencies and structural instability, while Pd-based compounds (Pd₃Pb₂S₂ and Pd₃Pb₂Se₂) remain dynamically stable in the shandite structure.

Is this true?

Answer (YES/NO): NO